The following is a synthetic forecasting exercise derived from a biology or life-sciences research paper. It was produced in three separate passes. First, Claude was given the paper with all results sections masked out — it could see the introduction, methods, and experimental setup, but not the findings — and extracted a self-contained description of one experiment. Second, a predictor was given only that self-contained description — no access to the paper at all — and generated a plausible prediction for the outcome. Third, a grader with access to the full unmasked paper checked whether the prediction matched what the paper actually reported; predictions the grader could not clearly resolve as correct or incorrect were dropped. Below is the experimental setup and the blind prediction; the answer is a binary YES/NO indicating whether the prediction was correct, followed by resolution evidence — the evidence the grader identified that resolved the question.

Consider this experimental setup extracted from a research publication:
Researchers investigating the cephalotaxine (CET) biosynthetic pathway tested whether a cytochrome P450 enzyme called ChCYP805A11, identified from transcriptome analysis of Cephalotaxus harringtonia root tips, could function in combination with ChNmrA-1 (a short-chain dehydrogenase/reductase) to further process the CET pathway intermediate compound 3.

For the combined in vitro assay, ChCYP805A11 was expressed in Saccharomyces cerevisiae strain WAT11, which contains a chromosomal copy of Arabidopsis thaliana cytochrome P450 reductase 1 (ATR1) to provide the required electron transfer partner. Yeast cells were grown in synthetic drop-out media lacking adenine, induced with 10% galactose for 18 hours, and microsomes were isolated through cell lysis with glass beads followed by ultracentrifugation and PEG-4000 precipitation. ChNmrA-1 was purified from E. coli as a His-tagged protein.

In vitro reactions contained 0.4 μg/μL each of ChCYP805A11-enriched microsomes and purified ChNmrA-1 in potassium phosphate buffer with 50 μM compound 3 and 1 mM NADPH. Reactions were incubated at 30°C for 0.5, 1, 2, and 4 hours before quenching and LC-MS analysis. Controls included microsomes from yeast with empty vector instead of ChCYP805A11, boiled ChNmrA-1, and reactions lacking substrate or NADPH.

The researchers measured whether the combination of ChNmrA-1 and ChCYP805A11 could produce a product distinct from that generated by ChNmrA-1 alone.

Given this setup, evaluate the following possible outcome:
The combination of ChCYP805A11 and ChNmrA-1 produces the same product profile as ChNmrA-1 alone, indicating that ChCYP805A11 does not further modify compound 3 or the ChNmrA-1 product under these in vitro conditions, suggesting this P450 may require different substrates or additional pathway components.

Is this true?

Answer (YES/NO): NO